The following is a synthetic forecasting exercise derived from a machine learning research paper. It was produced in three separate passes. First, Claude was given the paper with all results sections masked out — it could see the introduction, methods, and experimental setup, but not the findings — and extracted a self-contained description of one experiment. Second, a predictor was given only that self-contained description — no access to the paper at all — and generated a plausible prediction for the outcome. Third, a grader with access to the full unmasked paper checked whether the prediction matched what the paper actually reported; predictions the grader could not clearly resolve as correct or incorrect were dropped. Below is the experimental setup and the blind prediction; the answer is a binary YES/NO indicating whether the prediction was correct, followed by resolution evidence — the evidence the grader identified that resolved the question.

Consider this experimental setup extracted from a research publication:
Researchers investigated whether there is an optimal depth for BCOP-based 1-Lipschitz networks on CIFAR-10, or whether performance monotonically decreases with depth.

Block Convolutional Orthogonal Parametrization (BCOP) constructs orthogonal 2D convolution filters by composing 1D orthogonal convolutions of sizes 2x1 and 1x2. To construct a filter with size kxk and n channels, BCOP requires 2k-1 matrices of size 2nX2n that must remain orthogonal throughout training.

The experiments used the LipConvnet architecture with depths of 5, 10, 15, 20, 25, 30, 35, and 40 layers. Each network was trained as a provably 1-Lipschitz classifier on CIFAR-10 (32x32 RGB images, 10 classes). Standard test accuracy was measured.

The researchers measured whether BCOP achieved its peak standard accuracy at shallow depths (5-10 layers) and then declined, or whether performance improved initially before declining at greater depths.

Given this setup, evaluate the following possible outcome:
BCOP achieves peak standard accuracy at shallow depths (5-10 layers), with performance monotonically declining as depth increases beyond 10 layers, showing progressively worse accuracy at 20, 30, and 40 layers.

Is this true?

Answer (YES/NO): YES